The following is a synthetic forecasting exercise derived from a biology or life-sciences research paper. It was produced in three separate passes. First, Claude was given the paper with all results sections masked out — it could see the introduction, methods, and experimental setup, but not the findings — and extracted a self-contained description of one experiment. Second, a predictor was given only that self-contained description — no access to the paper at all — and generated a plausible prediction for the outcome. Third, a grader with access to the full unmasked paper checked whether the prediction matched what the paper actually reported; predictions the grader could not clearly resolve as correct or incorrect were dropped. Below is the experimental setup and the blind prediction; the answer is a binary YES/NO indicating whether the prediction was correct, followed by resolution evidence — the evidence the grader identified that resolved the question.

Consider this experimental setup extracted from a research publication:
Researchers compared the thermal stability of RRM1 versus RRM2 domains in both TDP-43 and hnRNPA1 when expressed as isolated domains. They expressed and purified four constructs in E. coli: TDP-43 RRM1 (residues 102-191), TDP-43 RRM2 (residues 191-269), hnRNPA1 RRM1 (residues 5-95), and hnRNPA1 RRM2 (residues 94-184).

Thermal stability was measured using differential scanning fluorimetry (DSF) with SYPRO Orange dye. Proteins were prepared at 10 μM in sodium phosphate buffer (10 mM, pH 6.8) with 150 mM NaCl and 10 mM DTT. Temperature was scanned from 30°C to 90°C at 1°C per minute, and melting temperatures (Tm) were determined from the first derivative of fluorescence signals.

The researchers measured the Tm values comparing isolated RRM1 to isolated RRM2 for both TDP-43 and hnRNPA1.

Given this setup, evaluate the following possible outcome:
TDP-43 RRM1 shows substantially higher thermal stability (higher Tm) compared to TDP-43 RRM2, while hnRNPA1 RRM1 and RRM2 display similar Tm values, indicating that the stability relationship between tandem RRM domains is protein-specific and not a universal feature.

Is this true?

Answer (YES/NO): NO